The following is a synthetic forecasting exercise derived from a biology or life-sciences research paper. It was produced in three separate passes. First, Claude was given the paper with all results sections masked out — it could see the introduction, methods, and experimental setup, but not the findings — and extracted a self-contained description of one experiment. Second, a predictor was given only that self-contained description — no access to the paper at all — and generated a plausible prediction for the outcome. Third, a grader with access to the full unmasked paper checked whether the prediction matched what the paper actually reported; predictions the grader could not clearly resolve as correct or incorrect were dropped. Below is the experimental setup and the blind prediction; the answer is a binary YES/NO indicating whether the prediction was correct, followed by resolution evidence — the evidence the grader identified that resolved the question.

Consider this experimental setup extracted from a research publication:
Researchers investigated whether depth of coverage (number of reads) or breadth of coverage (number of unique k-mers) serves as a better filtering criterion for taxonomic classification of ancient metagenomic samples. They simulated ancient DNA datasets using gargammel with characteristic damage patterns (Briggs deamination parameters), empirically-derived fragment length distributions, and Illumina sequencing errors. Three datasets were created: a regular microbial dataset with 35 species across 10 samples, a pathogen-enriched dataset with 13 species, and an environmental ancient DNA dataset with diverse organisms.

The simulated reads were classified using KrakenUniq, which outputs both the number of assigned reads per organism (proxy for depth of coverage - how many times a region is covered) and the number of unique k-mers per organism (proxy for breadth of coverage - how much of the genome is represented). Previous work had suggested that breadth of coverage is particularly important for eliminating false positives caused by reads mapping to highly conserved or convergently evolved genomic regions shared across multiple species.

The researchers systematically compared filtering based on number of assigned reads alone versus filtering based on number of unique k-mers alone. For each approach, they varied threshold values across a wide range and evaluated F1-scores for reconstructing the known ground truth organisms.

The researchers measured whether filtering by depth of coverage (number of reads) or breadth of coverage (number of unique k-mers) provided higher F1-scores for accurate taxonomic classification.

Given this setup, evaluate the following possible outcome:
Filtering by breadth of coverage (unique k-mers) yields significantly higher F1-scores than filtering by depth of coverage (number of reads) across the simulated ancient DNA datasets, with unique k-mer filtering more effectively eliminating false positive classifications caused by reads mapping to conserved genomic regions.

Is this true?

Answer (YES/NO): NO